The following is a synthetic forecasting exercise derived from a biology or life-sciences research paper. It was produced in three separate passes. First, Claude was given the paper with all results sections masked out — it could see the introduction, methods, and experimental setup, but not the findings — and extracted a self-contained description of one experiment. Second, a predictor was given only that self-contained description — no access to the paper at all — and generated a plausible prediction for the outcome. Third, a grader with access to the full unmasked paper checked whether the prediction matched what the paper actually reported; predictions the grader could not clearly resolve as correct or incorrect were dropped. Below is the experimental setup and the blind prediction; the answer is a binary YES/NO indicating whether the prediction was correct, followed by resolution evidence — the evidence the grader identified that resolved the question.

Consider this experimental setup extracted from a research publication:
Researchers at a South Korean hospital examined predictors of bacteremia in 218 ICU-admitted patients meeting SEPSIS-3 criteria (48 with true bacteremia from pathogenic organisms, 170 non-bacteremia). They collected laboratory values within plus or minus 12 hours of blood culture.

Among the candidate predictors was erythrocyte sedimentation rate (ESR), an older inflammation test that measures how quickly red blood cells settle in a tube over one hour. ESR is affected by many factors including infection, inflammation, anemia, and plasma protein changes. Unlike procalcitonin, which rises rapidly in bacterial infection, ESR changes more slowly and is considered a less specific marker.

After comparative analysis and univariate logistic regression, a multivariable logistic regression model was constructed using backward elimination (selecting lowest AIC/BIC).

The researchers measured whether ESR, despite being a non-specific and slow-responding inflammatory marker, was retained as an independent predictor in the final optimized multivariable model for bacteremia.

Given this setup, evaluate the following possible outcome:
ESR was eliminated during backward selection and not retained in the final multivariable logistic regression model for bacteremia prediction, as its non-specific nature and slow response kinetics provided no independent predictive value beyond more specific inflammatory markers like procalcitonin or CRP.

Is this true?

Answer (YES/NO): NO